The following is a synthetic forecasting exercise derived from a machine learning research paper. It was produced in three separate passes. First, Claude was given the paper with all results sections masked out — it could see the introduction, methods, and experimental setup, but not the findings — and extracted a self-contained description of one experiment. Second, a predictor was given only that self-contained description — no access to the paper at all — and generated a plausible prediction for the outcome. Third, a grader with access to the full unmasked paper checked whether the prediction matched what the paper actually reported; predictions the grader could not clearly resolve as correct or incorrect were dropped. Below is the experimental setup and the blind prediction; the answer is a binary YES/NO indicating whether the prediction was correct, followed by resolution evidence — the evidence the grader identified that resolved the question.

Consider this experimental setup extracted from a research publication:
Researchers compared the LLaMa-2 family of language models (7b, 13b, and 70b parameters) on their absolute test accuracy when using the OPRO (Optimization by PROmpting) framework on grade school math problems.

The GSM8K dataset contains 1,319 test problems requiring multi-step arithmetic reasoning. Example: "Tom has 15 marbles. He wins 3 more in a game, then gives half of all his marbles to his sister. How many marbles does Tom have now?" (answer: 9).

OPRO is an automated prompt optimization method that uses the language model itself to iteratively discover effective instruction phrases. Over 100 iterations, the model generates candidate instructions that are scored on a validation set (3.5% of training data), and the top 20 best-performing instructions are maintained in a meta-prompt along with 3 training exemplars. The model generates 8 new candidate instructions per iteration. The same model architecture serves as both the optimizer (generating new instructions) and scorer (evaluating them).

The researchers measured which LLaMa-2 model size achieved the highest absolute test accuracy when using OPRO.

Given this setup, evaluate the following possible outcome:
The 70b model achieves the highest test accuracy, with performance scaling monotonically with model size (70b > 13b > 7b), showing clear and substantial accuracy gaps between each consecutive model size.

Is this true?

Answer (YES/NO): NO